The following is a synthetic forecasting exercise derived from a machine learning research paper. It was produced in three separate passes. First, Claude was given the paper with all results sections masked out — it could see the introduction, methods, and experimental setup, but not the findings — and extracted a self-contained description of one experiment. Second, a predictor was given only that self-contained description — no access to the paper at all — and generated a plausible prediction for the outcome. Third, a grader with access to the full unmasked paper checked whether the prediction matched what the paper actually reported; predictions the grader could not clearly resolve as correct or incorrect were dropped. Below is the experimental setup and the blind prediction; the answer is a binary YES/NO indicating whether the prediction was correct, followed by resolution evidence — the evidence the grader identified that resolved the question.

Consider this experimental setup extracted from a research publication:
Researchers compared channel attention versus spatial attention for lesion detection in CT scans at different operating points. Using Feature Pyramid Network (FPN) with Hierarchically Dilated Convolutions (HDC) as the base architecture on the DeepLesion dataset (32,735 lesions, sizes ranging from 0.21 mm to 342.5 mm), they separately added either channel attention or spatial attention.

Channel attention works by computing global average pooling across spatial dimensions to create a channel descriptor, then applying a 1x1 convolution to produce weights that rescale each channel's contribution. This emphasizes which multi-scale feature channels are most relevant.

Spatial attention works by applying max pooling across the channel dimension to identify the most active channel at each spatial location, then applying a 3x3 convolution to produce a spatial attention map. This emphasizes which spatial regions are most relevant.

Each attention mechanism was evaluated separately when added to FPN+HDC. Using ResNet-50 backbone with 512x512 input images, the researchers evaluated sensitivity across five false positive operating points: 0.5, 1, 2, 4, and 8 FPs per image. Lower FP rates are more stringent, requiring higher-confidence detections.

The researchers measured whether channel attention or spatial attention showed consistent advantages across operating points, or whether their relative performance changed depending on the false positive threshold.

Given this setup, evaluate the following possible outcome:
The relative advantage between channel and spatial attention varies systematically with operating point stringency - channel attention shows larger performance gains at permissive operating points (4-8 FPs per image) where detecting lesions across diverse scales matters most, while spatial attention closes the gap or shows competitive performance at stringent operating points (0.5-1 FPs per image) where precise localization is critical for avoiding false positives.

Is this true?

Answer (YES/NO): NO